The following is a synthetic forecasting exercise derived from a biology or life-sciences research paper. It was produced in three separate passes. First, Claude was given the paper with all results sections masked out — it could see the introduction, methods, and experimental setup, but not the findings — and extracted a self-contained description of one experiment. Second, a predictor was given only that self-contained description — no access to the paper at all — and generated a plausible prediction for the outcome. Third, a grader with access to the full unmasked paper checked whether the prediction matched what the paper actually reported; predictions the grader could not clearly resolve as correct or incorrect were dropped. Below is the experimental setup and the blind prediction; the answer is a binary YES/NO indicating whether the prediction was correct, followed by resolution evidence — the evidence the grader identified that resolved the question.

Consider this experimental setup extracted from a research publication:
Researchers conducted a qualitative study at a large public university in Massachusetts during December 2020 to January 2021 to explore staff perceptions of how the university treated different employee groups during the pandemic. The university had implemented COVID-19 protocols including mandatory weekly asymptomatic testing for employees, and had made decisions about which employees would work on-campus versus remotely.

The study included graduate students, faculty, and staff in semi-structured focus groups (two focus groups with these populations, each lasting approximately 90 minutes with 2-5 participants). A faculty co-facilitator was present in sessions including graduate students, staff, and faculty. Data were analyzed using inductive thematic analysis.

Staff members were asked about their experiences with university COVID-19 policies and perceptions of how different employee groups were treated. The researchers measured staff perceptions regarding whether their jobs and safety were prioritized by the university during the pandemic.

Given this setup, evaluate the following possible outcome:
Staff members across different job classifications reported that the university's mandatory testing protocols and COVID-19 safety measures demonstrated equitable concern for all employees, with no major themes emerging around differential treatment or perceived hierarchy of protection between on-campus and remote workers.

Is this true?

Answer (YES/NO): NO